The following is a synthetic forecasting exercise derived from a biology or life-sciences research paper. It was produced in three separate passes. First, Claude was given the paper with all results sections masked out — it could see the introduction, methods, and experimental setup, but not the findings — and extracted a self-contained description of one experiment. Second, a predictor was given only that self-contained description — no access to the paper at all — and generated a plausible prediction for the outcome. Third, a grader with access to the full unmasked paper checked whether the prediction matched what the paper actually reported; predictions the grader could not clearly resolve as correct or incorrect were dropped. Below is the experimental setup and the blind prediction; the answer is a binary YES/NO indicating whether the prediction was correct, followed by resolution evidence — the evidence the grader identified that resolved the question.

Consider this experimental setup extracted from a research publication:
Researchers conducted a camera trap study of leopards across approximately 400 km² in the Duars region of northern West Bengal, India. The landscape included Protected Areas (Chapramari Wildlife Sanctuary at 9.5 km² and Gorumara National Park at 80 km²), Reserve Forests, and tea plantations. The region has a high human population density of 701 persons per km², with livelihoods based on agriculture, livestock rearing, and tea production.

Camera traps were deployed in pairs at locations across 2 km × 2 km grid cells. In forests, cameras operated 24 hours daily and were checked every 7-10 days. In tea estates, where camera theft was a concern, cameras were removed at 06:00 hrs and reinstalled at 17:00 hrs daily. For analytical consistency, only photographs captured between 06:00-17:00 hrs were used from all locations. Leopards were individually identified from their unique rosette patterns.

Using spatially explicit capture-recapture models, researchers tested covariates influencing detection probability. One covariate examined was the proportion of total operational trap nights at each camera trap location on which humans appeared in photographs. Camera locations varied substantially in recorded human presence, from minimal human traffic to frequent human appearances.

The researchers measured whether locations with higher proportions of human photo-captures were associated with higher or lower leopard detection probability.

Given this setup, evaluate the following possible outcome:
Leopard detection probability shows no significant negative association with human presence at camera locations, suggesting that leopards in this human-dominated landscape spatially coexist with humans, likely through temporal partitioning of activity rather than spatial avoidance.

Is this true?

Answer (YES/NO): YES